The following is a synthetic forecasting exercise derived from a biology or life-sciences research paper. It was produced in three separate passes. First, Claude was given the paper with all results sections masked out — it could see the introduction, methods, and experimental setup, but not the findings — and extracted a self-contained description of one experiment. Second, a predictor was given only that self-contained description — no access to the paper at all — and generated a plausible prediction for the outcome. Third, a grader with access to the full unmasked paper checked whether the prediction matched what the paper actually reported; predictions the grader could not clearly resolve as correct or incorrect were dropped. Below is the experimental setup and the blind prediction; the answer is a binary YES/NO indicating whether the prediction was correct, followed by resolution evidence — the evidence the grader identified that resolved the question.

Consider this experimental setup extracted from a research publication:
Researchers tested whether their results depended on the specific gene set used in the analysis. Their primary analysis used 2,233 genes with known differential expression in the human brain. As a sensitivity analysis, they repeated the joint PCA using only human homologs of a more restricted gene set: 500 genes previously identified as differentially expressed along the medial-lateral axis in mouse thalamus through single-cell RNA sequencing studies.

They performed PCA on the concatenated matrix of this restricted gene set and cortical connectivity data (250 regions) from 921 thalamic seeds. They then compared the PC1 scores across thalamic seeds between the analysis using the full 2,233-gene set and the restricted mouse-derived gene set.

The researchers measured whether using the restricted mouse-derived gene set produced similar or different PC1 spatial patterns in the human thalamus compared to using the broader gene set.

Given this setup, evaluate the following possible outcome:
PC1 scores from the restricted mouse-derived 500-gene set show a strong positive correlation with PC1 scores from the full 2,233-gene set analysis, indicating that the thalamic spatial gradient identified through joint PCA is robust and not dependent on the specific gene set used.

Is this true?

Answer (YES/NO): YES